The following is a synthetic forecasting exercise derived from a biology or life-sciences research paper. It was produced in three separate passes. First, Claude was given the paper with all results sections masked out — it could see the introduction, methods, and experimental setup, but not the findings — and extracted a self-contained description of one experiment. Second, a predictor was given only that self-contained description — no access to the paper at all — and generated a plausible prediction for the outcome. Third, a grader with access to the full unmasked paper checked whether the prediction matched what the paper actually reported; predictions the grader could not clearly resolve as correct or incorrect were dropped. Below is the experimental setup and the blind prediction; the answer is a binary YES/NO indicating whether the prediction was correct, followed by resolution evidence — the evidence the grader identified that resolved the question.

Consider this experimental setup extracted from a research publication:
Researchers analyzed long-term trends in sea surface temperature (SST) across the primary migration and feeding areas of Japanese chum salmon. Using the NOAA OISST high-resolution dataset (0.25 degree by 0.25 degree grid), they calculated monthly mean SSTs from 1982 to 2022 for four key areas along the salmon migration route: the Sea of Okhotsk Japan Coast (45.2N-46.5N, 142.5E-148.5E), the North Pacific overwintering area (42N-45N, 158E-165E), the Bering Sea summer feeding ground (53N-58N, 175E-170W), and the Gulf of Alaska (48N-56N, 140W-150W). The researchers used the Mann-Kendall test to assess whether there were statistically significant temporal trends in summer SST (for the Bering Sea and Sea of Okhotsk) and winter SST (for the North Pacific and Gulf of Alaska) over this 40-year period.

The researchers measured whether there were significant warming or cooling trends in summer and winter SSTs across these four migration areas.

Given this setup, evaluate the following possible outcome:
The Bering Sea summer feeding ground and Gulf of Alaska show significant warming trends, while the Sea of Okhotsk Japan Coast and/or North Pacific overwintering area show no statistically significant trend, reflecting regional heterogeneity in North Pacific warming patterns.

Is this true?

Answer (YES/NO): NO